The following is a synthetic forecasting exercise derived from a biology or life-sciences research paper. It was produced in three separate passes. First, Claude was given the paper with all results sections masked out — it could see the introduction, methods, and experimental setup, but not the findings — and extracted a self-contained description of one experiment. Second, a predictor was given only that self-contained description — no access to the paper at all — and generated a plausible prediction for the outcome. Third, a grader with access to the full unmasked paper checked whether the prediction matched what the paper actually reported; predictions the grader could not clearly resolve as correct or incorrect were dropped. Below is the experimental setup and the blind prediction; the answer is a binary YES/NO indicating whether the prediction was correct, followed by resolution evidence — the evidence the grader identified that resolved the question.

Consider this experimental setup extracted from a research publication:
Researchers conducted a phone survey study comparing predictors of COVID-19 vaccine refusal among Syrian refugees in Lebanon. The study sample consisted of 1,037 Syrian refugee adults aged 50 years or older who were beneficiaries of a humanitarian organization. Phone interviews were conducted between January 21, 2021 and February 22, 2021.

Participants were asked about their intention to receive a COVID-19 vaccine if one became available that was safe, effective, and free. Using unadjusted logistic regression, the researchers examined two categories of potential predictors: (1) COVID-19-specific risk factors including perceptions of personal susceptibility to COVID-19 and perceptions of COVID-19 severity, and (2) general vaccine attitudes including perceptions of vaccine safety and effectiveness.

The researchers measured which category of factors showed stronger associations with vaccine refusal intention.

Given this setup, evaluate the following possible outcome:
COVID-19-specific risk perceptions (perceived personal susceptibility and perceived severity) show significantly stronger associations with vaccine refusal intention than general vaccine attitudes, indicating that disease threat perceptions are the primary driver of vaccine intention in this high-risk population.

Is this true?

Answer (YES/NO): NO